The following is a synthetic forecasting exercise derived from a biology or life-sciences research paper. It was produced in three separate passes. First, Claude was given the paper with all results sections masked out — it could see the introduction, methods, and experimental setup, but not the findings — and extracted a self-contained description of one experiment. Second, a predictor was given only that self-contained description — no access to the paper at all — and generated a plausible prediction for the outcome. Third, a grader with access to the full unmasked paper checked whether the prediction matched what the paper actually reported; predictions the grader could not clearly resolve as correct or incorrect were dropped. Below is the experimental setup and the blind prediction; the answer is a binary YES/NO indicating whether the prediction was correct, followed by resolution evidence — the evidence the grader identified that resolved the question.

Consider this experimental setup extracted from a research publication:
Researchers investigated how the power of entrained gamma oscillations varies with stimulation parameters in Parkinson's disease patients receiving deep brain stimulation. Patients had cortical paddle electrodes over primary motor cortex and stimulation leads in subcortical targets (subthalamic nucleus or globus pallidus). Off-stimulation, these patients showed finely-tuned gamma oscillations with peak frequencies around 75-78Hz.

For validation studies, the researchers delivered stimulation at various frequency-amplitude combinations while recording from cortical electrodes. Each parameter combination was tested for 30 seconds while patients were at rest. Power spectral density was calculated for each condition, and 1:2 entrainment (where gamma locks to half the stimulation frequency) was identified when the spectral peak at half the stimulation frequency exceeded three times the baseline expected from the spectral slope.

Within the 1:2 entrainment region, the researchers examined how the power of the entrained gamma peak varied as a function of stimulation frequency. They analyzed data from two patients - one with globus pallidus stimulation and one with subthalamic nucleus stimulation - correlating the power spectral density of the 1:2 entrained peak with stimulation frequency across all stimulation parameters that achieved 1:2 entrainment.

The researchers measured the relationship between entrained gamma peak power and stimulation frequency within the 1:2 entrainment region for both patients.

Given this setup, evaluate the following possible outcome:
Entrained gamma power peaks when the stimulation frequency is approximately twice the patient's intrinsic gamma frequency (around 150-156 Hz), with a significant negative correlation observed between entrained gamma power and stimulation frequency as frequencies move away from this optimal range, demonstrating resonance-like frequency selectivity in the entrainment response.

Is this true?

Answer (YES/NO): NO